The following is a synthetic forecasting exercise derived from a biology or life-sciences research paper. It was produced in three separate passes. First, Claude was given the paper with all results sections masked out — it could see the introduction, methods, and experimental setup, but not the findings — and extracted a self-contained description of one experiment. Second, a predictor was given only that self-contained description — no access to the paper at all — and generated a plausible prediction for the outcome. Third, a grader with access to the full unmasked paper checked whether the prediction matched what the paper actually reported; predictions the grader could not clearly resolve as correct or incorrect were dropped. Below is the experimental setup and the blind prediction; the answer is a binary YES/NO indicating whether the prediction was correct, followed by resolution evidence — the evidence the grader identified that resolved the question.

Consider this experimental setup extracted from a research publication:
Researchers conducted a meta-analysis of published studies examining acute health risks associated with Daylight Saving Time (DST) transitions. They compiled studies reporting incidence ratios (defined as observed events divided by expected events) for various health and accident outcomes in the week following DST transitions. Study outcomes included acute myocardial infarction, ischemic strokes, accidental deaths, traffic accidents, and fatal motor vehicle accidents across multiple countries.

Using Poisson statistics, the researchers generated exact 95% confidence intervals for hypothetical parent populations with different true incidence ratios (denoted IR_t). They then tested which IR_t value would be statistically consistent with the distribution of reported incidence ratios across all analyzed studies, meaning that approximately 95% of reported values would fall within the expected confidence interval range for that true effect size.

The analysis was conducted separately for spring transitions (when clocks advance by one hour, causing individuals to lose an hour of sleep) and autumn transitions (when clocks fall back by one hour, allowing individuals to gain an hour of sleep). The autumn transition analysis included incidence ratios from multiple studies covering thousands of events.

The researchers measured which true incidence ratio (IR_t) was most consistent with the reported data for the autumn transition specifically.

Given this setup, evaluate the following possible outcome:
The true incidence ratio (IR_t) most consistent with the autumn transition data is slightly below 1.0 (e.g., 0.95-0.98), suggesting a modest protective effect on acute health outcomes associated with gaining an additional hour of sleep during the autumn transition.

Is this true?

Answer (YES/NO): NO